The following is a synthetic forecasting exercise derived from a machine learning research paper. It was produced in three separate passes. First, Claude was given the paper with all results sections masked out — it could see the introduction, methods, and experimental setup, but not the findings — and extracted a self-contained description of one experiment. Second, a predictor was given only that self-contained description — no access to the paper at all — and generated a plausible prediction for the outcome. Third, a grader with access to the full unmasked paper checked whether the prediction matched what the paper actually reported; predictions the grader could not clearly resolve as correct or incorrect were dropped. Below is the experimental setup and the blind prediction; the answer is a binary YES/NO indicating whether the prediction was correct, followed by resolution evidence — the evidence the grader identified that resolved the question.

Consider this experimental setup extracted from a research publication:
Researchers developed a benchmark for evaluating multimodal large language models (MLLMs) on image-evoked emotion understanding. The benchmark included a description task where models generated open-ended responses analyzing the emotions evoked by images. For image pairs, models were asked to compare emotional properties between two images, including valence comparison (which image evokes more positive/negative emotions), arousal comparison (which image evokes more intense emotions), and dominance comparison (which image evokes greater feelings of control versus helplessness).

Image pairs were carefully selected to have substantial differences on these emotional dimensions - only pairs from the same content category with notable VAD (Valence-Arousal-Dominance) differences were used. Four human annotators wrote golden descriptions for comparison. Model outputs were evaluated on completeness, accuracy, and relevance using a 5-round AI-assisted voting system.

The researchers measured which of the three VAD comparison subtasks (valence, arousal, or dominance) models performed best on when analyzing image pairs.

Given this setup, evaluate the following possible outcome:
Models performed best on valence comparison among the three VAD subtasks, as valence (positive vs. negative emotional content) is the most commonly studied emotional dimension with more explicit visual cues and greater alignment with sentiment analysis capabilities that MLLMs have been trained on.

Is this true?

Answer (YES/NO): YES